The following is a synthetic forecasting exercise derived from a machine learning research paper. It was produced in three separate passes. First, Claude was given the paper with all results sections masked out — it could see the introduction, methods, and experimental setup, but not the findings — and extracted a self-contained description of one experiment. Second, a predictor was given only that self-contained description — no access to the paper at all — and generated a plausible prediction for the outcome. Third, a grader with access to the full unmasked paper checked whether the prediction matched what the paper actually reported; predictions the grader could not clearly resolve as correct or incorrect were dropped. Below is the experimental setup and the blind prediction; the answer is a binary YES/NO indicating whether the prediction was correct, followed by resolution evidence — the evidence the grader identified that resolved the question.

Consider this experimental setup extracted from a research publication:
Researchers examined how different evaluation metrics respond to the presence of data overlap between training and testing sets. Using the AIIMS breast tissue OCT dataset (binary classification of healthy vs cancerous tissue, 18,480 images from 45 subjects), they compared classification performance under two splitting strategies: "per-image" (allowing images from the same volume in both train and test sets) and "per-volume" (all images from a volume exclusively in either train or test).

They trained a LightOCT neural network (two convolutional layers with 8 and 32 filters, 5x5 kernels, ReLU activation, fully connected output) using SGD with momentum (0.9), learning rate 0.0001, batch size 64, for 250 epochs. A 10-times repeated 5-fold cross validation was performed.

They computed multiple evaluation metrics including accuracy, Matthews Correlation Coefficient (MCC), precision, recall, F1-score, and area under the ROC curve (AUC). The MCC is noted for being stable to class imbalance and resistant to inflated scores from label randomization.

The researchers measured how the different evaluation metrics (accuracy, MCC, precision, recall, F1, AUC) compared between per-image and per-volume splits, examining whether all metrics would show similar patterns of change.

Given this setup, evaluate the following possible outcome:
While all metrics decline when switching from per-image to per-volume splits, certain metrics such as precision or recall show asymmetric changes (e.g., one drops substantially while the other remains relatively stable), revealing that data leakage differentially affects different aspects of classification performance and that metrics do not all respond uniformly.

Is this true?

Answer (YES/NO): NO